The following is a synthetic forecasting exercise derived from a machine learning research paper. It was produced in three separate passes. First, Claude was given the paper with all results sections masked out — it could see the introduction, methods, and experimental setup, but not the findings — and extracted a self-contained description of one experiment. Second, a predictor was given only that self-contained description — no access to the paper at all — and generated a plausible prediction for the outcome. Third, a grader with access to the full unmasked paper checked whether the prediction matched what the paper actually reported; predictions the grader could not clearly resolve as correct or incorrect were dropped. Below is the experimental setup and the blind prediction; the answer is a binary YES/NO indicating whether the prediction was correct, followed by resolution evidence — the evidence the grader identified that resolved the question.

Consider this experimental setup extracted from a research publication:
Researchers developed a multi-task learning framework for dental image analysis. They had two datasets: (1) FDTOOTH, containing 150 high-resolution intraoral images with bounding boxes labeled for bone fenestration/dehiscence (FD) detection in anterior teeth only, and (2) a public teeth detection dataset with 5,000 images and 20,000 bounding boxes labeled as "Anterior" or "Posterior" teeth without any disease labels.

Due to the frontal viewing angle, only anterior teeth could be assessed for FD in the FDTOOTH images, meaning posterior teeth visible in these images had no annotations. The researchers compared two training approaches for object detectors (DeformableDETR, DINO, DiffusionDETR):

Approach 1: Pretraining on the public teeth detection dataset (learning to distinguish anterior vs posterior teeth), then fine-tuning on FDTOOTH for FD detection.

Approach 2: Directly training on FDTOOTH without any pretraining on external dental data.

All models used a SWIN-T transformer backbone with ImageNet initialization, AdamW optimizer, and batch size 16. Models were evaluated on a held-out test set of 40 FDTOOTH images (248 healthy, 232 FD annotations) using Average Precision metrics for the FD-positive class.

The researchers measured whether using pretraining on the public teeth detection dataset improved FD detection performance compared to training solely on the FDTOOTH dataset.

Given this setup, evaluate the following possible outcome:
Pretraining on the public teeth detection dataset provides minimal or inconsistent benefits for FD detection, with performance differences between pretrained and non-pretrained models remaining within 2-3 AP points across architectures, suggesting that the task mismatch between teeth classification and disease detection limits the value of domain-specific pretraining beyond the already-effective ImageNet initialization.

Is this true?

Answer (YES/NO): NO